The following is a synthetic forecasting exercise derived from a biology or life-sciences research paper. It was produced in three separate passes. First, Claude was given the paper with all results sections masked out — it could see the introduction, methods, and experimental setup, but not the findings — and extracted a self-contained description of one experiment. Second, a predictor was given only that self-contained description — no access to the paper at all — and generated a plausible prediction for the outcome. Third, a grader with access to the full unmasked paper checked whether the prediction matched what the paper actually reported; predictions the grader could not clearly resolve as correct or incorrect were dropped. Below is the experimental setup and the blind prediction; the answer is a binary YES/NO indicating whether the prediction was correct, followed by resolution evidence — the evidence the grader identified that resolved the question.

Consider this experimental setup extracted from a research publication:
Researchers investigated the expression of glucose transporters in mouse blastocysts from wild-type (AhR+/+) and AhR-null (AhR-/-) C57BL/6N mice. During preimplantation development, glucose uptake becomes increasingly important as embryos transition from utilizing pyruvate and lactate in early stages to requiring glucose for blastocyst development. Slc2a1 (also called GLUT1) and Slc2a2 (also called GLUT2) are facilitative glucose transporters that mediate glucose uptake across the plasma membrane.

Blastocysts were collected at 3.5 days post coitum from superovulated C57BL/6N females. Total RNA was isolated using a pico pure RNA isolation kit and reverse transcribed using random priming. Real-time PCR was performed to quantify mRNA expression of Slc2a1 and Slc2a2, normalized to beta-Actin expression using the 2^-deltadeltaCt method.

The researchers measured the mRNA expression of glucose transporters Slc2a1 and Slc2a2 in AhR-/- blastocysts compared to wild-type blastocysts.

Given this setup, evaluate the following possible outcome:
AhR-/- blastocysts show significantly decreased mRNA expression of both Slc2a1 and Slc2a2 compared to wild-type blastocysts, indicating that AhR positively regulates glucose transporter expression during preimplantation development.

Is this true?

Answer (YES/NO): NO